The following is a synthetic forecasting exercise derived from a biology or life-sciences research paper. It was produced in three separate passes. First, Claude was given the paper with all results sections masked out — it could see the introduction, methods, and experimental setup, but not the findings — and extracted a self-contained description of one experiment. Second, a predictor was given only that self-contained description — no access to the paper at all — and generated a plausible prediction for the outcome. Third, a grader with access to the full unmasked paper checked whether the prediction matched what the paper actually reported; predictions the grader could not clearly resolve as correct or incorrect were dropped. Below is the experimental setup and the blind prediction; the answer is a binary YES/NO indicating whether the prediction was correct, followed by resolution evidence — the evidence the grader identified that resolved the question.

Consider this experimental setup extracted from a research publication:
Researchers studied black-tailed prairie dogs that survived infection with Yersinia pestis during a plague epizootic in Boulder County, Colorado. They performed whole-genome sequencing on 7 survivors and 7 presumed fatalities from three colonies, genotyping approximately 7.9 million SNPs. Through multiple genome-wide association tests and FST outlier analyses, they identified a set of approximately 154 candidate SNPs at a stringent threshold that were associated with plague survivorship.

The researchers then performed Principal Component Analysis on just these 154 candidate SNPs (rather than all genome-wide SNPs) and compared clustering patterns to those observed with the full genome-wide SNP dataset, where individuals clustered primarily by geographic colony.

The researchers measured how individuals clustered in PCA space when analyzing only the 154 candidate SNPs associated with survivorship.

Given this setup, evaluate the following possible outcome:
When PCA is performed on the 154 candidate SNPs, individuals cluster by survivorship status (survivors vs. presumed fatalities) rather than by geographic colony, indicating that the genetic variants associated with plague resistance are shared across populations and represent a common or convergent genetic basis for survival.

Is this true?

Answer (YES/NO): YES